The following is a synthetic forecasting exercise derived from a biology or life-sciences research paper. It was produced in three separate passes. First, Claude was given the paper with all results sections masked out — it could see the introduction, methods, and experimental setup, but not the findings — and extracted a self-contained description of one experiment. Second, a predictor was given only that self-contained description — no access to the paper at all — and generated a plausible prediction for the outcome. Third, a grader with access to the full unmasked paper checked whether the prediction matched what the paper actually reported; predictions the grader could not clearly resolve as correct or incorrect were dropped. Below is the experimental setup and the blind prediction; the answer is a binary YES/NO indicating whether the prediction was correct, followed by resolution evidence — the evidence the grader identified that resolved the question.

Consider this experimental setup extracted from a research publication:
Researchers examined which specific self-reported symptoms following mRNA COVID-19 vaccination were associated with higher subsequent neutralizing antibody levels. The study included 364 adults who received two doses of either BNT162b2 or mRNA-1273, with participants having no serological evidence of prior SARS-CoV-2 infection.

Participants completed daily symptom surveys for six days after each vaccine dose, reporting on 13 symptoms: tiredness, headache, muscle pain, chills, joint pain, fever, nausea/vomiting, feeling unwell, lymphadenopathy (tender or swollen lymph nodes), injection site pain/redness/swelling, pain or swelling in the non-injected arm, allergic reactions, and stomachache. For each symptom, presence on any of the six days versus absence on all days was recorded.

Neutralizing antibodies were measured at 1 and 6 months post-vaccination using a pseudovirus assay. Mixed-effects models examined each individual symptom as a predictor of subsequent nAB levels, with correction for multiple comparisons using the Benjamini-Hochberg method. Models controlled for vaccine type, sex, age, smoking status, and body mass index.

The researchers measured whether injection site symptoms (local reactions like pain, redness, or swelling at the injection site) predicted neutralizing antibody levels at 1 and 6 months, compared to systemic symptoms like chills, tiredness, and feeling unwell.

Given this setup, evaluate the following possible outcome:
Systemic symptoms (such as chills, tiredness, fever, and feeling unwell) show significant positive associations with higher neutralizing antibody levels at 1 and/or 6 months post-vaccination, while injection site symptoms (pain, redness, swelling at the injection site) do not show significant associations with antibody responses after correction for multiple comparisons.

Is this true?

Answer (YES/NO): YES